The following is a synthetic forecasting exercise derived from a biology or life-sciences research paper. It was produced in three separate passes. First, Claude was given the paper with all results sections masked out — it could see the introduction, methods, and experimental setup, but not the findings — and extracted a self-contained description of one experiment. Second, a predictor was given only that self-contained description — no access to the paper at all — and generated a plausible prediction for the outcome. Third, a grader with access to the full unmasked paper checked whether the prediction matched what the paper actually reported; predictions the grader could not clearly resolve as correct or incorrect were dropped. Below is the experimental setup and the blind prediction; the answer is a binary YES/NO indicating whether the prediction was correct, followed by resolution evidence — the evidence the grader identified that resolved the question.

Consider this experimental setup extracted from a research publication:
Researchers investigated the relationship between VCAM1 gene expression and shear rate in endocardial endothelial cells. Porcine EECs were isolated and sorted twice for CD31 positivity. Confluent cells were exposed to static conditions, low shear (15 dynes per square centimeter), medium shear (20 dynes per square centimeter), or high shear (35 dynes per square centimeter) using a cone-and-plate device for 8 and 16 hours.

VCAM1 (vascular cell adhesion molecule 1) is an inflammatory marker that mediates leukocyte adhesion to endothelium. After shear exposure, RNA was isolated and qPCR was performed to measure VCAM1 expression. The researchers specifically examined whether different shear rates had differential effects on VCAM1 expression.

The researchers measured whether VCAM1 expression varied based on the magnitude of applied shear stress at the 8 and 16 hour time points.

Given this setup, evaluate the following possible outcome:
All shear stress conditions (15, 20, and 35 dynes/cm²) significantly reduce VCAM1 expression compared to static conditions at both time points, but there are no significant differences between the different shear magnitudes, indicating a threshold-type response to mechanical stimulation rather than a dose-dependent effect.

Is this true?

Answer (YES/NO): NO